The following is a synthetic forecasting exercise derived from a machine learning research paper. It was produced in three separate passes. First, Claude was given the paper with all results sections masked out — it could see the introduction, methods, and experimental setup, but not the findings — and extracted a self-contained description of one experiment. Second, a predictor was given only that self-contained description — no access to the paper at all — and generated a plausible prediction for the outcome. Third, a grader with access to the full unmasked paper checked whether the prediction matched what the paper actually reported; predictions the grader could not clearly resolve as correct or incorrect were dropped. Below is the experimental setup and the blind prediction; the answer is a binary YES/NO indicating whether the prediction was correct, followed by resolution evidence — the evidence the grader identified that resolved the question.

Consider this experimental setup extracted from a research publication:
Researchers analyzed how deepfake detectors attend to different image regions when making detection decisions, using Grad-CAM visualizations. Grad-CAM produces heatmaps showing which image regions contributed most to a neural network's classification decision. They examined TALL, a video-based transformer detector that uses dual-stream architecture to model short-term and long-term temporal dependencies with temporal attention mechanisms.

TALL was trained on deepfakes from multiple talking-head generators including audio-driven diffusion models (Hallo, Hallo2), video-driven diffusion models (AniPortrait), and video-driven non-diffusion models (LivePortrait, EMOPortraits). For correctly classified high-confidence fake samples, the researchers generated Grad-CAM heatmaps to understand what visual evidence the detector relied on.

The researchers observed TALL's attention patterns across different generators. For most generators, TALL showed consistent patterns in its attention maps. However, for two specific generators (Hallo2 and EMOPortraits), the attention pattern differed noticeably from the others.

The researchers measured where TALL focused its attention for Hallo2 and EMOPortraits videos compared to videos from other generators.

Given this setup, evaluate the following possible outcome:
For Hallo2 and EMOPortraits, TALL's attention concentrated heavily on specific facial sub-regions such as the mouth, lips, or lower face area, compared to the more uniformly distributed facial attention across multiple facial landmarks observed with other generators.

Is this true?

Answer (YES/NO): NO